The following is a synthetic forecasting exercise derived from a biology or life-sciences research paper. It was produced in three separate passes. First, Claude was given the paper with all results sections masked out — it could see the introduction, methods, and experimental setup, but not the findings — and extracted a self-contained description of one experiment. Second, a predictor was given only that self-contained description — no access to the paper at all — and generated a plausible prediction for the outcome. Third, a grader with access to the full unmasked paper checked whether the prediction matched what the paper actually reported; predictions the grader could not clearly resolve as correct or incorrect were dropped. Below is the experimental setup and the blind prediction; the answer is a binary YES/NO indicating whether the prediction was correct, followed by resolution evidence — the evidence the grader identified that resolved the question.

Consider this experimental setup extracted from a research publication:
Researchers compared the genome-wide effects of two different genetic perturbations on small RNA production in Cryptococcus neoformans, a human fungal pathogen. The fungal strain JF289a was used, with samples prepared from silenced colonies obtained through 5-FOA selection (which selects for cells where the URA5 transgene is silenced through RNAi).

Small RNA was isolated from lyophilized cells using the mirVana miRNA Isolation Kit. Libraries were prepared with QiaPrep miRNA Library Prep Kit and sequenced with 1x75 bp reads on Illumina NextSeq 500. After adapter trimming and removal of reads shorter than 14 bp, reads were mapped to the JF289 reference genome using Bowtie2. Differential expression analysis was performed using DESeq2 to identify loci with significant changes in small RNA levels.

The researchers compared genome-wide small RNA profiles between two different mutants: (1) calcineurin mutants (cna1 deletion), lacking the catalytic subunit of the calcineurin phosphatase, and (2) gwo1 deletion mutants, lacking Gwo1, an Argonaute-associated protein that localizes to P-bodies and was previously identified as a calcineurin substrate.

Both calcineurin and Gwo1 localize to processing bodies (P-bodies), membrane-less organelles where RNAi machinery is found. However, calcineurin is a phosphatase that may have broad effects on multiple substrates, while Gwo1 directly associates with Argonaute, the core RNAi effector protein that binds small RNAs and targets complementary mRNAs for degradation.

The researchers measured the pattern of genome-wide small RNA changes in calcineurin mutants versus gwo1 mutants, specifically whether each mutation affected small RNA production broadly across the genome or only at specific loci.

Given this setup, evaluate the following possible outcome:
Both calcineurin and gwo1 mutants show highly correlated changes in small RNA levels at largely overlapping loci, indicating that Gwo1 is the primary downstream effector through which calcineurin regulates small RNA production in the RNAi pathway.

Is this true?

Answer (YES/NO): NO